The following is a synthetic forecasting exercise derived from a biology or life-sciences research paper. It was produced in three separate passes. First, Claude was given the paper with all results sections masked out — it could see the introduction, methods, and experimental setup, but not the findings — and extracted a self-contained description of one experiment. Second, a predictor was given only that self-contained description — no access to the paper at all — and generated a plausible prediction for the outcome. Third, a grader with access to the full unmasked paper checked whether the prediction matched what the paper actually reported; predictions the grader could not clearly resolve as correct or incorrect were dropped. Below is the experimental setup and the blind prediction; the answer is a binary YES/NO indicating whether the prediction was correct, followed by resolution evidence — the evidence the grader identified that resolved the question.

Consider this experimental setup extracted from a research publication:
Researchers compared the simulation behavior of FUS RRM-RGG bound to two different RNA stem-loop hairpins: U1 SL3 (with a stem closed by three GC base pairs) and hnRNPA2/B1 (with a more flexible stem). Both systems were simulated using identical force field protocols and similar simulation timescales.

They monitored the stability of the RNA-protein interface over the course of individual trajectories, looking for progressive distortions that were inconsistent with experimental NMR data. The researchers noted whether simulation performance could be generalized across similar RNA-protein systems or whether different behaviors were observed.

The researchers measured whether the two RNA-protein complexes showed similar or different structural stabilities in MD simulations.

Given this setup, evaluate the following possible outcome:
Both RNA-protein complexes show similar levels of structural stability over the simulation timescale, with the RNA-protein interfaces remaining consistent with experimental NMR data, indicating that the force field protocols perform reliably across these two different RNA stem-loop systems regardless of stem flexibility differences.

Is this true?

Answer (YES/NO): NO